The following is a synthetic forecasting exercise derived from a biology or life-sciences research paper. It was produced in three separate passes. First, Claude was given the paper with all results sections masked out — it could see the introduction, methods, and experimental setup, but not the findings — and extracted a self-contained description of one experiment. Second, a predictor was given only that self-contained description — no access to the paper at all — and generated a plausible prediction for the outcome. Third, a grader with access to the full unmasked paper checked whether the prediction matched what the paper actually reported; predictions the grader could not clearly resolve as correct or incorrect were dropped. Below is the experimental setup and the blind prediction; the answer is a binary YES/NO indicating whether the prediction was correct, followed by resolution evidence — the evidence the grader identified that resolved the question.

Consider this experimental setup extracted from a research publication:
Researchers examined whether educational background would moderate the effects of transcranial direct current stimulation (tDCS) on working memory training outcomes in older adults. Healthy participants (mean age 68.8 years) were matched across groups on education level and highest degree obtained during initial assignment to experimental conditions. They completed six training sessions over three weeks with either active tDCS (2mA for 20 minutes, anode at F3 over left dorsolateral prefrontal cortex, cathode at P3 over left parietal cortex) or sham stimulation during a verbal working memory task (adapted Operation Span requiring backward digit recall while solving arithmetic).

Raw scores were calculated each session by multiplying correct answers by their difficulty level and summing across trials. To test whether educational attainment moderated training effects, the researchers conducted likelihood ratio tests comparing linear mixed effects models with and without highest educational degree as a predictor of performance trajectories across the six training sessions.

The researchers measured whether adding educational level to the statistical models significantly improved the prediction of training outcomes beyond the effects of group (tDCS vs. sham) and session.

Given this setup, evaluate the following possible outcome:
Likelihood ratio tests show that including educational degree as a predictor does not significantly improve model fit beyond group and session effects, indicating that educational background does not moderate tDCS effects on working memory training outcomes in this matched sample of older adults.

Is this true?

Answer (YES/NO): YES